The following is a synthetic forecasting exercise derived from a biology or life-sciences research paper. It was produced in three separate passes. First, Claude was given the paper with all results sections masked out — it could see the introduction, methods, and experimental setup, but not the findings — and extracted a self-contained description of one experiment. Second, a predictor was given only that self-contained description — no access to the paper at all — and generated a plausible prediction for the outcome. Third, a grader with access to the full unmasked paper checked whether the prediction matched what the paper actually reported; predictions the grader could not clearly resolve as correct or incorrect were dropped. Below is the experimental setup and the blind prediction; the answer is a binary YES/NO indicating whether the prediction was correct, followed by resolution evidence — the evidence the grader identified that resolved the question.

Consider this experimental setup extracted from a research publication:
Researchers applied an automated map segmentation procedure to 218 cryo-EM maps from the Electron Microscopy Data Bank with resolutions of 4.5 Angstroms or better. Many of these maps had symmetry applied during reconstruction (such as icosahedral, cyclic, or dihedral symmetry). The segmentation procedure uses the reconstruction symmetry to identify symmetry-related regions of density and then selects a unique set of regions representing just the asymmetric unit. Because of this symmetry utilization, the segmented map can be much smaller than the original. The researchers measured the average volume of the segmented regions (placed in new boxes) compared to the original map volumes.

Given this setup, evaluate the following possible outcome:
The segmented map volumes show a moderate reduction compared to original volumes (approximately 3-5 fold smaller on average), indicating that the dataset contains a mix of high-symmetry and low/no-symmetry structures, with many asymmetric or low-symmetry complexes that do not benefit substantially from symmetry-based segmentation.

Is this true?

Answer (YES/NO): NO